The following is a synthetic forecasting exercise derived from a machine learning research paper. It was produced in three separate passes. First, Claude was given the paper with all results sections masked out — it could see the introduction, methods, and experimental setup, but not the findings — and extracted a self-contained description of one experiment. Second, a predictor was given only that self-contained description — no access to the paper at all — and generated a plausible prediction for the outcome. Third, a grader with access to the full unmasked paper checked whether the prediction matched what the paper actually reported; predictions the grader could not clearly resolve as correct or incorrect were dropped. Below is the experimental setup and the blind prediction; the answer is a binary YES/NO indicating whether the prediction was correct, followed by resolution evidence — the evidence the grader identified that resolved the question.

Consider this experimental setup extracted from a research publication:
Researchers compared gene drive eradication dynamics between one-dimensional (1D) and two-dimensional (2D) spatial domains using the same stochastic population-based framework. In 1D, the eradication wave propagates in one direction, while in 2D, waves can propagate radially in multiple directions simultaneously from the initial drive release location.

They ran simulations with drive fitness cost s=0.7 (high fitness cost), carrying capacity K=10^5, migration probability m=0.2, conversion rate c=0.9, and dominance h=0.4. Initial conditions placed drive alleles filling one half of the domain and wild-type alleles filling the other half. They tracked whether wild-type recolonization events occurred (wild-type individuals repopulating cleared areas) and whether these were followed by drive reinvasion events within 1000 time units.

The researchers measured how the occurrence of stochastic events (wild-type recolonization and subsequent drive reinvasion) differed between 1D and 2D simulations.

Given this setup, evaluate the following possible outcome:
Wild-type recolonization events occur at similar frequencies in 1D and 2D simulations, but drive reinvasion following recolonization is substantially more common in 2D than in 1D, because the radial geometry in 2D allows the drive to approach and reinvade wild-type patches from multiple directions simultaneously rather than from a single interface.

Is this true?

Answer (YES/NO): NO